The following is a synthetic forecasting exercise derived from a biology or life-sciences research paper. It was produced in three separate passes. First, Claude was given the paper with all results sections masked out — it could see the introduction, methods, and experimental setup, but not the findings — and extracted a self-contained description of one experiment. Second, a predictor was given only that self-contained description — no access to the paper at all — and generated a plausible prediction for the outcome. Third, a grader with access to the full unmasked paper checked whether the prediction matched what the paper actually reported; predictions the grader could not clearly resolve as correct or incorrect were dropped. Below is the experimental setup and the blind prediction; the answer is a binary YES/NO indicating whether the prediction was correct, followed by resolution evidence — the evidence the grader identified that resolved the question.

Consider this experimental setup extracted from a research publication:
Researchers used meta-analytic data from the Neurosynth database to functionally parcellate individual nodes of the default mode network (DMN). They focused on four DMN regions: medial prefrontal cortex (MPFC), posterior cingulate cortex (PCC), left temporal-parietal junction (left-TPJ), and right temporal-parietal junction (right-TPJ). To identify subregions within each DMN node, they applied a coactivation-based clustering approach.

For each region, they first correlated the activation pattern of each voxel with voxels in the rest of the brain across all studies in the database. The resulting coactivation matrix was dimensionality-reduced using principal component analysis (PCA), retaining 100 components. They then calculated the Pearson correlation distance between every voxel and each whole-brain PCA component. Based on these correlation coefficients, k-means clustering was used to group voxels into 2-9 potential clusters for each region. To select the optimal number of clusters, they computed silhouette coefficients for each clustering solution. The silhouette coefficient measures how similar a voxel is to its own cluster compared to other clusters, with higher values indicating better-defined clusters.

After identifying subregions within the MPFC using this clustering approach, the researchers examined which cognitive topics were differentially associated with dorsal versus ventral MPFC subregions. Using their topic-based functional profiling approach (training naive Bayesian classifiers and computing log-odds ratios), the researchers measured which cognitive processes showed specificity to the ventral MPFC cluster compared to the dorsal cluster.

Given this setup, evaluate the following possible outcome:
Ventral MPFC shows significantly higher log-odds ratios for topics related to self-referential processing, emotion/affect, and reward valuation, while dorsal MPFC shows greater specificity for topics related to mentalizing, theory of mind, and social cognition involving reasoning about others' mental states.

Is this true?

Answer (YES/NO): NO